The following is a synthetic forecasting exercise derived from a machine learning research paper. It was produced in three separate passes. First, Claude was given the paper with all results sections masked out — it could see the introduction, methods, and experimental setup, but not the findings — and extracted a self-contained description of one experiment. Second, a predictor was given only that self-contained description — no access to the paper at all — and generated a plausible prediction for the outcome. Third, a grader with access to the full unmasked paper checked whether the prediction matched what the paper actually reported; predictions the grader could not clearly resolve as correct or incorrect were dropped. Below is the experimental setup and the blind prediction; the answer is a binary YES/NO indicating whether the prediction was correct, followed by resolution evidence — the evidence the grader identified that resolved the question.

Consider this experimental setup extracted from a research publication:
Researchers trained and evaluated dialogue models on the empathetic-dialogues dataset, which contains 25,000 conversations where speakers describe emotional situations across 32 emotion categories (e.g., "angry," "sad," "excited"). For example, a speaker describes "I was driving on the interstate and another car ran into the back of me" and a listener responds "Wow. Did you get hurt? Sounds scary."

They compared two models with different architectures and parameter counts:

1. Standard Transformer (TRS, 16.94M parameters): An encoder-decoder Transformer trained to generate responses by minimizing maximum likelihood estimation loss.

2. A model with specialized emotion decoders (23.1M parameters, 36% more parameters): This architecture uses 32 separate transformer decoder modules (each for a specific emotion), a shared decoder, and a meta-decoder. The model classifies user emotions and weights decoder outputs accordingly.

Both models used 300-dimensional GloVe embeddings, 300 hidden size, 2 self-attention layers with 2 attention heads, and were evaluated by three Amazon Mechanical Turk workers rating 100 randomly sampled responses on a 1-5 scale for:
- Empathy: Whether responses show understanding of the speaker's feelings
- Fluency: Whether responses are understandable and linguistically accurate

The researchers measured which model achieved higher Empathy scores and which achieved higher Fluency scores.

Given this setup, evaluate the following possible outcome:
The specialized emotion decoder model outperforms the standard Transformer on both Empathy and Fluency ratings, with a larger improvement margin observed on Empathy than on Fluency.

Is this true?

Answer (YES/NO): NO